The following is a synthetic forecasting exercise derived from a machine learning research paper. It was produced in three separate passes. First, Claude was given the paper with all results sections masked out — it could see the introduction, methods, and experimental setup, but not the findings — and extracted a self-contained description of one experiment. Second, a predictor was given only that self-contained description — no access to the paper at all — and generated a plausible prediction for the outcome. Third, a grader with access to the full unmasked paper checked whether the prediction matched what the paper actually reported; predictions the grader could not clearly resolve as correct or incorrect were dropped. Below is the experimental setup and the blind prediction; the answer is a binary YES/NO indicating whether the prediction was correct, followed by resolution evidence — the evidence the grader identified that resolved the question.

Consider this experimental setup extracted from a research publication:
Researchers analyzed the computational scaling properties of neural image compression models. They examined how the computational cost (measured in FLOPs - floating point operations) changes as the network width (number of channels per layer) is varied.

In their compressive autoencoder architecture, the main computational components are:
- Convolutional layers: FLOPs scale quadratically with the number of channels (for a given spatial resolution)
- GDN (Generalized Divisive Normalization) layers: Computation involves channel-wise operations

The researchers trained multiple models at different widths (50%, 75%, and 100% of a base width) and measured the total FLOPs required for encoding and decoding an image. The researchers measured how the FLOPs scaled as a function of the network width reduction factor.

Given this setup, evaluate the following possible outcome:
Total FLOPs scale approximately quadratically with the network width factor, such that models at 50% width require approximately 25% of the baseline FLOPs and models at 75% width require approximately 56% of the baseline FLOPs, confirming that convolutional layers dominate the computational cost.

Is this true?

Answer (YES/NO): YES